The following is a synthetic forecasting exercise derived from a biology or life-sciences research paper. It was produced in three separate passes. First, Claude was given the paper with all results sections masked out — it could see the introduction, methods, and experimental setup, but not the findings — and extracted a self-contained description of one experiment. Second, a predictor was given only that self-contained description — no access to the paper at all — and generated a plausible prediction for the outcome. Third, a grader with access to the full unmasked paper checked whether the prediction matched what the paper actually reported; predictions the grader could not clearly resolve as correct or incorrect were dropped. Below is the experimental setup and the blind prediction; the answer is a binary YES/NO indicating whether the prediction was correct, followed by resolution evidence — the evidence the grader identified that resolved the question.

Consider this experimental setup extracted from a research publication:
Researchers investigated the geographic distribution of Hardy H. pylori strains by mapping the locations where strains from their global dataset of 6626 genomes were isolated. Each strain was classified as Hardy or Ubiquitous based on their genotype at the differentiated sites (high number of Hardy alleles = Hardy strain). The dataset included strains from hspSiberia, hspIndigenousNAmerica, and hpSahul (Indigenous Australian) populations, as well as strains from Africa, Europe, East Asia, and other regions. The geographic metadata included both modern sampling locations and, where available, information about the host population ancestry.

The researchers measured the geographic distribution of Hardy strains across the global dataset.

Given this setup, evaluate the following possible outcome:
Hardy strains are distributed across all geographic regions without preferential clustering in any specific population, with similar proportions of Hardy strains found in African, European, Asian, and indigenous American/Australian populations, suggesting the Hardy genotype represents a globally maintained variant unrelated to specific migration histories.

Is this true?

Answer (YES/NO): NO